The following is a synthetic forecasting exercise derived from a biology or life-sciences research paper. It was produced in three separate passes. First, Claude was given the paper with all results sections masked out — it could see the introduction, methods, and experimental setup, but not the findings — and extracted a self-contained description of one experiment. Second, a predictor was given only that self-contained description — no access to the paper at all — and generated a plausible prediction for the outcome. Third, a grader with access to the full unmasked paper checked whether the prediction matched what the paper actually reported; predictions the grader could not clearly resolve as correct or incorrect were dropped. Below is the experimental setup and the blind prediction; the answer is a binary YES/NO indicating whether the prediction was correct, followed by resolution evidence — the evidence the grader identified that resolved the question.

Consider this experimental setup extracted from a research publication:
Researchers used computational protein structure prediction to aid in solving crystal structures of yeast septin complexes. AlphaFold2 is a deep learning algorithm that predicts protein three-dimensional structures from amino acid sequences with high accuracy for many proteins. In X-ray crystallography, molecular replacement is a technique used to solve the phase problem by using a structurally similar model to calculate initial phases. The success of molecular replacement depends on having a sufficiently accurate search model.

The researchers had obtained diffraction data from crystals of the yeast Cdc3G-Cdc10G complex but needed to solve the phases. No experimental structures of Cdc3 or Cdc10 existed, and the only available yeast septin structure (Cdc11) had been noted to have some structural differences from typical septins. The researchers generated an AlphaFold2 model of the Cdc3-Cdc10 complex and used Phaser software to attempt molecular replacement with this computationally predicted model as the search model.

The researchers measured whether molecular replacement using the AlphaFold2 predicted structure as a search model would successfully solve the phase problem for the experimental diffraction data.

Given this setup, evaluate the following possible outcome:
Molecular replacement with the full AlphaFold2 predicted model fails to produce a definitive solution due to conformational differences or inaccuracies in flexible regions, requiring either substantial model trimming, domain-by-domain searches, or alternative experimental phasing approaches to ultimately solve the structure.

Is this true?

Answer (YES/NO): NO